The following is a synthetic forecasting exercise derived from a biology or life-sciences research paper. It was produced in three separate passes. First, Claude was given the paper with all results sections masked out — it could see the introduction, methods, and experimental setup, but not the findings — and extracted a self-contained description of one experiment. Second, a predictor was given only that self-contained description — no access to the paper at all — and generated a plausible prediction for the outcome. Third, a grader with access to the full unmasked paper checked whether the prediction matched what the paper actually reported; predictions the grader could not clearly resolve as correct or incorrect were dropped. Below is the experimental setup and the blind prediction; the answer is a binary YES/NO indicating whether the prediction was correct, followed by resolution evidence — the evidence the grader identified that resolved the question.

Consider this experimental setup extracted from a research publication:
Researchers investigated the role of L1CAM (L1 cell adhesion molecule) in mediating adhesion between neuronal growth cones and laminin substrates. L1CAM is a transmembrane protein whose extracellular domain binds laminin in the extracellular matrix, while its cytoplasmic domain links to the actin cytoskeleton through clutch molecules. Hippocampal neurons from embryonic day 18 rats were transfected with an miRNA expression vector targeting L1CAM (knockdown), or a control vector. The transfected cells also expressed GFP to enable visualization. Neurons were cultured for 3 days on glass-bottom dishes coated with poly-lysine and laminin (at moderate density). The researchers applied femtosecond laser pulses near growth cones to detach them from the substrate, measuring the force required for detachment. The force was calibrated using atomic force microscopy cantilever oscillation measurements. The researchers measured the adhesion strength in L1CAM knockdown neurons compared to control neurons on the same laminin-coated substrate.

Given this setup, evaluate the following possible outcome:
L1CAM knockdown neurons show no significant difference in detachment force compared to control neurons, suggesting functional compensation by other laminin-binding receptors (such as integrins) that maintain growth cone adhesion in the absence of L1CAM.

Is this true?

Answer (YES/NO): NO